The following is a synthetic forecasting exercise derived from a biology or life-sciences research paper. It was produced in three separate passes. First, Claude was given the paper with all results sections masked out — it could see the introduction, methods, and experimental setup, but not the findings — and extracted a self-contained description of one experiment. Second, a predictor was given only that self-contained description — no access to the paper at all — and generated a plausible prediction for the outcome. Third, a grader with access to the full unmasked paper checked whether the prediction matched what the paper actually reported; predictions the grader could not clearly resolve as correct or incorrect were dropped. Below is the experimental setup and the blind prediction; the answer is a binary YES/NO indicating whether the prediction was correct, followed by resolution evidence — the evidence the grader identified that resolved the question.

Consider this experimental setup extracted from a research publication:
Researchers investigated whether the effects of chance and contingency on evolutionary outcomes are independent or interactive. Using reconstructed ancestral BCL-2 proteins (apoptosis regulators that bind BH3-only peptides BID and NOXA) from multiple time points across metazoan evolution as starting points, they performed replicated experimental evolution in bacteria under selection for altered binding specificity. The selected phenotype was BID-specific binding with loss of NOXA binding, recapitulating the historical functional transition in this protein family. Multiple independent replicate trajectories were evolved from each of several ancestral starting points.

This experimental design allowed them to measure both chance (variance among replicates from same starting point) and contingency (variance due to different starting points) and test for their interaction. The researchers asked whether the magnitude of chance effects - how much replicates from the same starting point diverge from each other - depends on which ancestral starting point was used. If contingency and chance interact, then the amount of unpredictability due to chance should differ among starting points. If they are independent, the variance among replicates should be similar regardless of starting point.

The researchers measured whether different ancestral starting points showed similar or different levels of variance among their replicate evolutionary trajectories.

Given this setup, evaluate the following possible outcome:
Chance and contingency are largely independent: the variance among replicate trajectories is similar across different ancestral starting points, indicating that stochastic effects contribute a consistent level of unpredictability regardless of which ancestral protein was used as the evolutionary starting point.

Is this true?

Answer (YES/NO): NO